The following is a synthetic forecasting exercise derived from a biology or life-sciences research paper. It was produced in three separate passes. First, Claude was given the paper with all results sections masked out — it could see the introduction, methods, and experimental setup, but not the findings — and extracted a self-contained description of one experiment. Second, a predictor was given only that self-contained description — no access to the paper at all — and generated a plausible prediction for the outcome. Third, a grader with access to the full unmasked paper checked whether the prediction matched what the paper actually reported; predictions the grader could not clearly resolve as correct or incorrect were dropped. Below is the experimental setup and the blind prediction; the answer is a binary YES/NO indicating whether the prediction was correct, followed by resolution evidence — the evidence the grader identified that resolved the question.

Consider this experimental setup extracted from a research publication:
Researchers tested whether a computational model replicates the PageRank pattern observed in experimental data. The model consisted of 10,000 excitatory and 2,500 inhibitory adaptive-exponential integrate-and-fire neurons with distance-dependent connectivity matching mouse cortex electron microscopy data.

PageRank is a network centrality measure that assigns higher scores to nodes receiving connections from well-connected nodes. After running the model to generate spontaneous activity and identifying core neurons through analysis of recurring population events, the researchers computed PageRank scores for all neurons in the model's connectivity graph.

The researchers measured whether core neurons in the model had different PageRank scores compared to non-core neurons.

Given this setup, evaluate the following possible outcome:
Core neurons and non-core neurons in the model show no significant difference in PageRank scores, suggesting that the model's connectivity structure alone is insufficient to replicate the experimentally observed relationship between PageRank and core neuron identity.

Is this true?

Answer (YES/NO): NO